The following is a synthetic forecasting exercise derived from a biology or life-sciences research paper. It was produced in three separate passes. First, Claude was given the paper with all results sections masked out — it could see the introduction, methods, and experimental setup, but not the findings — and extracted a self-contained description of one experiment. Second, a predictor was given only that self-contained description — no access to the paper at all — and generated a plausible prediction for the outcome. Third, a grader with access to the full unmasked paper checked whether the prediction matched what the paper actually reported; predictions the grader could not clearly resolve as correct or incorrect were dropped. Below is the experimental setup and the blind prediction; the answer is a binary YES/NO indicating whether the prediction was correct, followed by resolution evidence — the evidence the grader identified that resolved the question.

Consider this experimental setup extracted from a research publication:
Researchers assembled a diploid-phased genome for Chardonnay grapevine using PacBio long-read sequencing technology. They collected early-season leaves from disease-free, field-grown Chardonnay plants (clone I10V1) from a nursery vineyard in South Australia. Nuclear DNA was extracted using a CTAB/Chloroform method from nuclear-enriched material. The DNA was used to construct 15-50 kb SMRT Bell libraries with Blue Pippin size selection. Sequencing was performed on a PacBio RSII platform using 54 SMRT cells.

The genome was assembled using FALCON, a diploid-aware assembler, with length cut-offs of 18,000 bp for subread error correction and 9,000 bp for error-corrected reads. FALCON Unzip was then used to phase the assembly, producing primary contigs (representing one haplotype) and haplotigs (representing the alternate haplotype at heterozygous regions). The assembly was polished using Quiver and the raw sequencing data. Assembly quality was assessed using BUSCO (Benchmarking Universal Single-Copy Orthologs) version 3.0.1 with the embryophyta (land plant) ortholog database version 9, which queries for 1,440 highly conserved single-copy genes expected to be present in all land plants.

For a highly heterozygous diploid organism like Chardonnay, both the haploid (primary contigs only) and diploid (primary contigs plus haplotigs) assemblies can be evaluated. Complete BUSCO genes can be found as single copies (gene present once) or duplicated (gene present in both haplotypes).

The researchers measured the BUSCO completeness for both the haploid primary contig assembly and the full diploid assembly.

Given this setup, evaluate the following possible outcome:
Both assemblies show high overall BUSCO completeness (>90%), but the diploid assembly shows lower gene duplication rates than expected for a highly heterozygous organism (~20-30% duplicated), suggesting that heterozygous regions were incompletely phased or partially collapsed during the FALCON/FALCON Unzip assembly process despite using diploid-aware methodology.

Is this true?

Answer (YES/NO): NO